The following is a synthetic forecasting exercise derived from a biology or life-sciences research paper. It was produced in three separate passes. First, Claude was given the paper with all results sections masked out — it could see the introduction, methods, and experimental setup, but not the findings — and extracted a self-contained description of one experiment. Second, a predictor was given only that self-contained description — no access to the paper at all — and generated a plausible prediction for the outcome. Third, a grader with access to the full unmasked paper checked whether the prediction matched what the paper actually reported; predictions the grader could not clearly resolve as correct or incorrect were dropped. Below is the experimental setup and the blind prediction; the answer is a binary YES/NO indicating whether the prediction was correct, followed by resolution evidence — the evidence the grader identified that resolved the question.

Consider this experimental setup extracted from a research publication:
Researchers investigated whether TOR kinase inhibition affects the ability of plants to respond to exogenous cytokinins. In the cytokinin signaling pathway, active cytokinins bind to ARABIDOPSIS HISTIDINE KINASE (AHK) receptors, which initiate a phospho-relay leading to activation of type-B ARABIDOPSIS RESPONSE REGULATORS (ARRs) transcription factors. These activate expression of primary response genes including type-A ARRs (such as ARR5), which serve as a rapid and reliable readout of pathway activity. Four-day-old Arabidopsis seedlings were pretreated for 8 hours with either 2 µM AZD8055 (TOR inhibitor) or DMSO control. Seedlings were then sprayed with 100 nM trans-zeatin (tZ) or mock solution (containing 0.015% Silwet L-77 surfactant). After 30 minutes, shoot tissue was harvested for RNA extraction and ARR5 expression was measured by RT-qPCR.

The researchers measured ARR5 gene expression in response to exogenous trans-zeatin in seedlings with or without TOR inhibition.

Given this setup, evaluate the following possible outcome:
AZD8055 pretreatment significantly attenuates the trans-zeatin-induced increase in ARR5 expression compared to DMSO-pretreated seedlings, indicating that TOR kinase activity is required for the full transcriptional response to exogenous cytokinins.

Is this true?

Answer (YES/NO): YES